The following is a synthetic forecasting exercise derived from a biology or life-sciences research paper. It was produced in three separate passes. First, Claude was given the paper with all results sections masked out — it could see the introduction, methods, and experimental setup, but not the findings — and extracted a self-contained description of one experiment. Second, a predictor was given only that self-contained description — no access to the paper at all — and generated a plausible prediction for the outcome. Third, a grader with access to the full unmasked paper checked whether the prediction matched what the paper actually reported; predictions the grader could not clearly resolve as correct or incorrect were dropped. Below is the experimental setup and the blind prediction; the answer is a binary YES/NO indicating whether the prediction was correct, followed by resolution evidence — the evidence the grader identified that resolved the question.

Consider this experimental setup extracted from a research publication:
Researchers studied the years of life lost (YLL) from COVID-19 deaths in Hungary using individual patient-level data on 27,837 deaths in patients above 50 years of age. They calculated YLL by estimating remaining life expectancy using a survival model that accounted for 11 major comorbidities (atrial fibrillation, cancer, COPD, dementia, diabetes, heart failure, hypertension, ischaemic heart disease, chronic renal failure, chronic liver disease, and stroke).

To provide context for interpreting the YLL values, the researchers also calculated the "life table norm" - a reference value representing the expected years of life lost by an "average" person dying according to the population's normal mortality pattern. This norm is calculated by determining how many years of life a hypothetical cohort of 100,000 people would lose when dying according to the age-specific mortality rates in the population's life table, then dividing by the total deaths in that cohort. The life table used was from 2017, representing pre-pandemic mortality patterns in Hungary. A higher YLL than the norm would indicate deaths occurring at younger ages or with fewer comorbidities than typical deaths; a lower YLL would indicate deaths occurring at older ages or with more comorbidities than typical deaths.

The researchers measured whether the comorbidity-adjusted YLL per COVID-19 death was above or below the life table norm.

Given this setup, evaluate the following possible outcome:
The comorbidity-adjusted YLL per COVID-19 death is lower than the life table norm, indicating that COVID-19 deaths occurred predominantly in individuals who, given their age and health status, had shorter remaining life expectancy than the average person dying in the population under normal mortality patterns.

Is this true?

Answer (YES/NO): YES